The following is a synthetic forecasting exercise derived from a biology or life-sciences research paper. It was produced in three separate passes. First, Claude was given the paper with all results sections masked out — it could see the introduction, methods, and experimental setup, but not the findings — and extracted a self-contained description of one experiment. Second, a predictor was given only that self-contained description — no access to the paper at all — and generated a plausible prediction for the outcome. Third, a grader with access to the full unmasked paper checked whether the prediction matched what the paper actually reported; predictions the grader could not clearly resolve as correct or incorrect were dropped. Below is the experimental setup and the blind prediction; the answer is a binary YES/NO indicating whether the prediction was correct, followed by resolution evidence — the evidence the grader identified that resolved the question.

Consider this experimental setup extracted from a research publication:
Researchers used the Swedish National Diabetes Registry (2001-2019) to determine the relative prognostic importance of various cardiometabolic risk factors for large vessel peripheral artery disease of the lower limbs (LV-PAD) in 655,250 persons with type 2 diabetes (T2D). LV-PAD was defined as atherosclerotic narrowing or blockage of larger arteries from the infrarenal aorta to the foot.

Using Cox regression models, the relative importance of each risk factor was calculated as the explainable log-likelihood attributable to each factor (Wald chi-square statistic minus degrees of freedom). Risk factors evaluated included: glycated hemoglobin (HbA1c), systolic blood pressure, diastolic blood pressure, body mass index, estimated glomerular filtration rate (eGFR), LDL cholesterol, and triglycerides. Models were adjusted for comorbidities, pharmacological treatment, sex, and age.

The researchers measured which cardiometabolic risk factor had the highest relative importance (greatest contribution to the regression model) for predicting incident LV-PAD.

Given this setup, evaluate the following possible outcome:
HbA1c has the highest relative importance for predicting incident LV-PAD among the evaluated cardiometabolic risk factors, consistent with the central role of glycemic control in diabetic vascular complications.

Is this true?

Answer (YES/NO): NO